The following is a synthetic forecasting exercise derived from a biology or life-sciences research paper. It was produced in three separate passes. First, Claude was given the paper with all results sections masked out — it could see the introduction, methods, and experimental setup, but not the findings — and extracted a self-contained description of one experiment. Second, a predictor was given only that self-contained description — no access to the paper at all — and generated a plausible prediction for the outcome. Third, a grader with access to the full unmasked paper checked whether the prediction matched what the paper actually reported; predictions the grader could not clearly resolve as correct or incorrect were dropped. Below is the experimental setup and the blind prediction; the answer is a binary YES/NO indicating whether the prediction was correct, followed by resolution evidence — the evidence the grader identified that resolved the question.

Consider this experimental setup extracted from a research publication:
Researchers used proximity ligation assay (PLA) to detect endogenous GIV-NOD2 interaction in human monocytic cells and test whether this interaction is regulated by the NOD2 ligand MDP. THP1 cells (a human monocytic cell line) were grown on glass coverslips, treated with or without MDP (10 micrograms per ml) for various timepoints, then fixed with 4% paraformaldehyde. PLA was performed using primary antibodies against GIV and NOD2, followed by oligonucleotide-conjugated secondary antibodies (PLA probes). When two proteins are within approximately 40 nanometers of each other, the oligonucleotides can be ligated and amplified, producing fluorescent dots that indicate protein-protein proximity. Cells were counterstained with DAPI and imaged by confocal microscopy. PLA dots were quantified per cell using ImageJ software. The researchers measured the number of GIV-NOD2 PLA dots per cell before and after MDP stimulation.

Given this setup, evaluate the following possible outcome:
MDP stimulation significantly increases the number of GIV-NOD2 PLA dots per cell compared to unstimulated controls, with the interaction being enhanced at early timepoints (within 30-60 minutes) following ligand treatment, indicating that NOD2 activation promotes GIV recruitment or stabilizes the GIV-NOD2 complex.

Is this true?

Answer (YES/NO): YES